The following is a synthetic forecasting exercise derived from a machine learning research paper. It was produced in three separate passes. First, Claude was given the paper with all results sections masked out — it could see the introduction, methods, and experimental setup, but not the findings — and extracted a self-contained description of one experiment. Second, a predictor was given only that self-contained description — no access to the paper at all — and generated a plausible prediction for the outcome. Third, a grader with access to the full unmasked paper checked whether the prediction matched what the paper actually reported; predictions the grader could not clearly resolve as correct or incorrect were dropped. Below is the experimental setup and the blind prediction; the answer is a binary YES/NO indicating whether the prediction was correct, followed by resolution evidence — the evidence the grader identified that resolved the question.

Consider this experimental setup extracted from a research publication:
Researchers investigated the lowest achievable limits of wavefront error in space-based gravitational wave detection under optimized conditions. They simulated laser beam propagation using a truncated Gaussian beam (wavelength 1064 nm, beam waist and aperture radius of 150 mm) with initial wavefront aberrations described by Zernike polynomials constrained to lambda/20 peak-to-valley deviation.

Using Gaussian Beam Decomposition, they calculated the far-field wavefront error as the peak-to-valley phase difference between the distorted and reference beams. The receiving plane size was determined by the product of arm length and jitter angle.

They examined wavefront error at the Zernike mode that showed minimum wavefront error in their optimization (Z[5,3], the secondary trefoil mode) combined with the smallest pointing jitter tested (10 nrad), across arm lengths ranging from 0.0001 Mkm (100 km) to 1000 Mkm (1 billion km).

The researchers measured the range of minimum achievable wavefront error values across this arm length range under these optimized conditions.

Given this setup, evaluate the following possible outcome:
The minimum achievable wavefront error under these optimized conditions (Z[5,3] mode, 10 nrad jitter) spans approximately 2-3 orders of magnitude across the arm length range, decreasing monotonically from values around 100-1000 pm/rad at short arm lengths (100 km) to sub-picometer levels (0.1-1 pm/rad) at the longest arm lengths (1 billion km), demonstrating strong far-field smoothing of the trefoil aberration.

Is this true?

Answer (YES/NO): NO